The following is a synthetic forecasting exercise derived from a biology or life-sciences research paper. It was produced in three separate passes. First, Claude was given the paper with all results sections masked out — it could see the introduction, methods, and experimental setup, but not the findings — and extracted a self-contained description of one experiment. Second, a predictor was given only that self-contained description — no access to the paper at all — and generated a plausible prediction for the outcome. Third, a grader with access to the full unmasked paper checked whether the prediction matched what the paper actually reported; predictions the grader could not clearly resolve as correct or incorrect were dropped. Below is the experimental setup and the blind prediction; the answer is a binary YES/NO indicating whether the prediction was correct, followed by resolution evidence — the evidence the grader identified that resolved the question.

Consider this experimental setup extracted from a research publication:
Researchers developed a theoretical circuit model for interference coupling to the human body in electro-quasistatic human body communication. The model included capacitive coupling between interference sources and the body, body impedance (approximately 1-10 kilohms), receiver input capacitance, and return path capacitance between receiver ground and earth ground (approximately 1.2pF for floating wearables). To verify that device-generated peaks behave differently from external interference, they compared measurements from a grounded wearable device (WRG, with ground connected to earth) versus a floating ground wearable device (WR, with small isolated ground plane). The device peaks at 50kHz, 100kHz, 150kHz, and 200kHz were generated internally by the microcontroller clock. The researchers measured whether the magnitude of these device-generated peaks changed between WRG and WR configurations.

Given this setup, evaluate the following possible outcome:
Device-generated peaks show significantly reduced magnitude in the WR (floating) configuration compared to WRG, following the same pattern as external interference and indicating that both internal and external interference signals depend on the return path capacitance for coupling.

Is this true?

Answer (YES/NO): NO